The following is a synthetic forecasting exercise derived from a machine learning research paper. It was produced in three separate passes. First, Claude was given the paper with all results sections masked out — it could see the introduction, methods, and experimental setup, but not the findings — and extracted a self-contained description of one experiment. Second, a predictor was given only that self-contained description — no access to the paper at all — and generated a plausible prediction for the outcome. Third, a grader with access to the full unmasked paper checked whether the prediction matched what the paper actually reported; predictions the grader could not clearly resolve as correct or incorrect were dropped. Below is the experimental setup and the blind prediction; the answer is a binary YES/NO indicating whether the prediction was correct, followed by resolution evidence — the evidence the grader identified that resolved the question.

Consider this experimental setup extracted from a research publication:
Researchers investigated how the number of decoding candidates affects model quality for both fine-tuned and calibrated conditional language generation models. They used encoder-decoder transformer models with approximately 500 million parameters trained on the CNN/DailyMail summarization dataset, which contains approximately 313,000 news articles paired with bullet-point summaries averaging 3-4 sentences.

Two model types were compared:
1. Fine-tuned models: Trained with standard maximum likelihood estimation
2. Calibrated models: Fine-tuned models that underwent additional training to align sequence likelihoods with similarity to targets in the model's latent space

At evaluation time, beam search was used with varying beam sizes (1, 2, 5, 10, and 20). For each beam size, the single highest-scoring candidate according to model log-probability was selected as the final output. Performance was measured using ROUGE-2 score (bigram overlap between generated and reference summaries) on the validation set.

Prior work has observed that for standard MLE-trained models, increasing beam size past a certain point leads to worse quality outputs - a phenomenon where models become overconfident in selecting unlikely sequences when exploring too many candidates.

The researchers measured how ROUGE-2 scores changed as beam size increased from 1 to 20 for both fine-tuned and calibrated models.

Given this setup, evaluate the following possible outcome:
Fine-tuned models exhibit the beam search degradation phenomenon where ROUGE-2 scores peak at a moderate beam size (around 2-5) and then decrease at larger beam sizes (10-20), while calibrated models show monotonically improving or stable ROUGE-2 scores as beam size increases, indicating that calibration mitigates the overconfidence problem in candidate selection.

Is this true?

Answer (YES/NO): YES